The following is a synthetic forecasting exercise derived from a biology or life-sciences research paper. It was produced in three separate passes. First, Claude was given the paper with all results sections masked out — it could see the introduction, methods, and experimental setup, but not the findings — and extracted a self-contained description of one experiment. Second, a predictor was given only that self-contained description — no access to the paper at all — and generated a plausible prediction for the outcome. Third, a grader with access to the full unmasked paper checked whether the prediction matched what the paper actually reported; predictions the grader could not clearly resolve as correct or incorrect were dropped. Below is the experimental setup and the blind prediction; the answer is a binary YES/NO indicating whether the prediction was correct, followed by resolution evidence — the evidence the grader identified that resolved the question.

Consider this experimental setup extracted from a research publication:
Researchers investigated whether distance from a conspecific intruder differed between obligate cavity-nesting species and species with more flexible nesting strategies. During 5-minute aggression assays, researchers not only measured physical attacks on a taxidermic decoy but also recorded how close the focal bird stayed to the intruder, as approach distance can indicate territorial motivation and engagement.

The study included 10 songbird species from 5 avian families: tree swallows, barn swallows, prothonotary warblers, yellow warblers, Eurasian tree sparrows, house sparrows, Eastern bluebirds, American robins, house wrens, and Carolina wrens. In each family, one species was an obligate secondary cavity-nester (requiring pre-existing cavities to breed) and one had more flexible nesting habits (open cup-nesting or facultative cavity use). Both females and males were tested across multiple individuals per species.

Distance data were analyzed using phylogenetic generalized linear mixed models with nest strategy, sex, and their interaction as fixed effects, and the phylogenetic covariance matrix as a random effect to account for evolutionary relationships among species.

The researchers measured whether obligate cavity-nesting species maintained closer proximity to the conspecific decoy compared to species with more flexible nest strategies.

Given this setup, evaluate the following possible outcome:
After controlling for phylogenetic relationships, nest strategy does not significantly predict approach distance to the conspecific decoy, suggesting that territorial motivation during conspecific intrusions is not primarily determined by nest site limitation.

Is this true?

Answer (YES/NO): YES